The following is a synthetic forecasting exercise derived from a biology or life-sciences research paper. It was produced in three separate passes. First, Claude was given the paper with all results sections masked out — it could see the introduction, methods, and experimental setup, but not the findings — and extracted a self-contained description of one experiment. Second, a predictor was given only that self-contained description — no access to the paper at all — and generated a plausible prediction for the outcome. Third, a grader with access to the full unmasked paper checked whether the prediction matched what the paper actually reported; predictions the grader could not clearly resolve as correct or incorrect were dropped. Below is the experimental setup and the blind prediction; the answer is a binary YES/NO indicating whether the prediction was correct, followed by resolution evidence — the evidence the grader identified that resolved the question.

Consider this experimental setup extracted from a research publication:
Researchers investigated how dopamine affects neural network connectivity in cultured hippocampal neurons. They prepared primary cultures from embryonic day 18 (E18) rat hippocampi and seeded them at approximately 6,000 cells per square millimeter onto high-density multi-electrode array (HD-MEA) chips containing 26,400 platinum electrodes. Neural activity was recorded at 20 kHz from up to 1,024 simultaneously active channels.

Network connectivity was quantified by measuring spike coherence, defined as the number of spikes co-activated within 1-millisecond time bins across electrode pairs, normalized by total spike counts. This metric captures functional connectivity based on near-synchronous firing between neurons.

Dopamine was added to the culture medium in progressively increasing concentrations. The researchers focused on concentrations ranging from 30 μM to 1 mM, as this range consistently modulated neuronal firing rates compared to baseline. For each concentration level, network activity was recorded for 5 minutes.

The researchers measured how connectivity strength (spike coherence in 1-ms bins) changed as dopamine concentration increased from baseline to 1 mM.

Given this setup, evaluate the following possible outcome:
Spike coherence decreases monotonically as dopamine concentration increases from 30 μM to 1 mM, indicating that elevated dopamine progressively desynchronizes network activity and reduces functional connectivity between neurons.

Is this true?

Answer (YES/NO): YES